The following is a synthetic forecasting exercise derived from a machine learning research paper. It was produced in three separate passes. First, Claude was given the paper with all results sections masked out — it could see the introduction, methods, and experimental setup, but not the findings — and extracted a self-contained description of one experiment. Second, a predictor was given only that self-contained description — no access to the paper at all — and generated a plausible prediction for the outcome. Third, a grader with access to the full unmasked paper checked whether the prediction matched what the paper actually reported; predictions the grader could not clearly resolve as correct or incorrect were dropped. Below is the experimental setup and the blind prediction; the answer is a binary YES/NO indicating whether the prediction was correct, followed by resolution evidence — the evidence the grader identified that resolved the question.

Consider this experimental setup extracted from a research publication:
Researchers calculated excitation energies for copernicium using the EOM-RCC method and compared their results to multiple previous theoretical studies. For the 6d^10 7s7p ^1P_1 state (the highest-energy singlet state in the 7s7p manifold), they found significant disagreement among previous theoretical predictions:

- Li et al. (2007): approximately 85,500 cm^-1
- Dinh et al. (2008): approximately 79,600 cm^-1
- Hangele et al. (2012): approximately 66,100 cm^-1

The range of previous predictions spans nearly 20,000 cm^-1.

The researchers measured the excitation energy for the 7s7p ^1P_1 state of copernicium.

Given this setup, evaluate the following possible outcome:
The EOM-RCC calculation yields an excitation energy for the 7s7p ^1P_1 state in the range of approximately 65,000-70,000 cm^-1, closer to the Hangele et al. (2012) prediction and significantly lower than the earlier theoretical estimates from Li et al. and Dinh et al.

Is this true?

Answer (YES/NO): NO